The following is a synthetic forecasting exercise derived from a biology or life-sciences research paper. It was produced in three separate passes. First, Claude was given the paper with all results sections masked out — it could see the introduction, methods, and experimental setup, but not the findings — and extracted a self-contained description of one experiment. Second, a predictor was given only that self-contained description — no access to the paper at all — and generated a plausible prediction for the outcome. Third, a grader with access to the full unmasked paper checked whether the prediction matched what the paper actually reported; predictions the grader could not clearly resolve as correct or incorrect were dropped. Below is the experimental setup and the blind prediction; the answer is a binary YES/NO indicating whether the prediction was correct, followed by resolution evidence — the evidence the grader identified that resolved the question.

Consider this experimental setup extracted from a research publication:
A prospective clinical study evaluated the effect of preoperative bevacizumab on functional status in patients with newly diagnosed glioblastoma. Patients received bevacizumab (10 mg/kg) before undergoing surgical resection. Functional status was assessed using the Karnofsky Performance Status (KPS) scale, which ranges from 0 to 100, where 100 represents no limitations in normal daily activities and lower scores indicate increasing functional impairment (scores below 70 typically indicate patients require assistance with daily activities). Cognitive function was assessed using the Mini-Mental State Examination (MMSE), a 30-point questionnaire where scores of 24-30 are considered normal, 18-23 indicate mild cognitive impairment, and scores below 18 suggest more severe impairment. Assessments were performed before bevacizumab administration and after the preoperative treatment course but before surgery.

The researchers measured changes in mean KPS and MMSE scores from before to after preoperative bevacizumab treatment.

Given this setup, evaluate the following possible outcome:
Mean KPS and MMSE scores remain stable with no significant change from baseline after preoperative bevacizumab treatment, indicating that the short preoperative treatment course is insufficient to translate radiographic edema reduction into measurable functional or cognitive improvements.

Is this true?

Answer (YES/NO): NO